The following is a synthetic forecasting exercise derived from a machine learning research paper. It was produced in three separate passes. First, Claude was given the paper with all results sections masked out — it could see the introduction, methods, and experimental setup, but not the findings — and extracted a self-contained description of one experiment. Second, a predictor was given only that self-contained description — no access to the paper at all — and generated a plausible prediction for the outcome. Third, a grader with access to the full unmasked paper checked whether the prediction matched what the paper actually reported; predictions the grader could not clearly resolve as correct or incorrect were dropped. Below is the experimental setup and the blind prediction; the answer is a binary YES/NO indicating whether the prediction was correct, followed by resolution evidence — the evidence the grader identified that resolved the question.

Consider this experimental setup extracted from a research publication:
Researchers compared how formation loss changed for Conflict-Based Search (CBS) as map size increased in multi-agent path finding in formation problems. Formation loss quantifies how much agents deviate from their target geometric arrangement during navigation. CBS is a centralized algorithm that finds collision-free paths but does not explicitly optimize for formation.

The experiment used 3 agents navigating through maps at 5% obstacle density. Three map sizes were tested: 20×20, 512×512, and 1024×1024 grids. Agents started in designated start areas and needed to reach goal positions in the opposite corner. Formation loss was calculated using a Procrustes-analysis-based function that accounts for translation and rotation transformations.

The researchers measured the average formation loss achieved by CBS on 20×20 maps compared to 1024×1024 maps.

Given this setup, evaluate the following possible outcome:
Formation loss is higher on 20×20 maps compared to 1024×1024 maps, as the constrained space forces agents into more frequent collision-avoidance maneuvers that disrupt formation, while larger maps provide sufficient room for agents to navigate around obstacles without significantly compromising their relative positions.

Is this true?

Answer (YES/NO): NO